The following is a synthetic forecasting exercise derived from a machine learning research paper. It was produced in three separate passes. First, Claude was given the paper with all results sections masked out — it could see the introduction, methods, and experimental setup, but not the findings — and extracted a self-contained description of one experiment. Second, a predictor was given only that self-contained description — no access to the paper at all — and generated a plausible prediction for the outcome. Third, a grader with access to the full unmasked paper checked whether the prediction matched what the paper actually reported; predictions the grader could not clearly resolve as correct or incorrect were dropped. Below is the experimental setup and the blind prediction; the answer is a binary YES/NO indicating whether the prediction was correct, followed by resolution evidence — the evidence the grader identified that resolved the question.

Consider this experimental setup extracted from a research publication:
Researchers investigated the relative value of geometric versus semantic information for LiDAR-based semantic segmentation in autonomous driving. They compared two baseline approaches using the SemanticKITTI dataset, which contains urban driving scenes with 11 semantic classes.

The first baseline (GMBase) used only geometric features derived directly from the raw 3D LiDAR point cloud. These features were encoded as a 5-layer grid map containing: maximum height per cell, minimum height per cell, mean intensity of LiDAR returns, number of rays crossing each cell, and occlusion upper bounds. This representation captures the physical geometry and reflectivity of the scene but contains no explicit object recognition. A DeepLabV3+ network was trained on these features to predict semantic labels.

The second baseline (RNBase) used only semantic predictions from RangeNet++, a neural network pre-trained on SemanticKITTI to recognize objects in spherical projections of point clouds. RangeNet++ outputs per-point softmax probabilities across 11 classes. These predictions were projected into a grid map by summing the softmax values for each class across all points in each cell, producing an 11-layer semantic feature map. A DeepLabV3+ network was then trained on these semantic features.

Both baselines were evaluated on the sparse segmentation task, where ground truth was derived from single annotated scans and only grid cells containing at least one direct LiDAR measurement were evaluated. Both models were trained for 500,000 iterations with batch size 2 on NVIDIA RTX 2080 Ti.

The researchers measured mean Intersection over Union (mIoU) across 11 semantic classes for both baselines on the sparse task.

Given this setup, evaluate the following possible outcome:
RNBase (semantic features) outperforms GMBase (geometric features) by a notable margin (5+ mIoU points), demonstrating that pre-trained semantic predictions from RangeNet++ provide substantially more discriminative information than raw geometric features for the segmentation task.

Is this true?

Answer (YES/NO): YES